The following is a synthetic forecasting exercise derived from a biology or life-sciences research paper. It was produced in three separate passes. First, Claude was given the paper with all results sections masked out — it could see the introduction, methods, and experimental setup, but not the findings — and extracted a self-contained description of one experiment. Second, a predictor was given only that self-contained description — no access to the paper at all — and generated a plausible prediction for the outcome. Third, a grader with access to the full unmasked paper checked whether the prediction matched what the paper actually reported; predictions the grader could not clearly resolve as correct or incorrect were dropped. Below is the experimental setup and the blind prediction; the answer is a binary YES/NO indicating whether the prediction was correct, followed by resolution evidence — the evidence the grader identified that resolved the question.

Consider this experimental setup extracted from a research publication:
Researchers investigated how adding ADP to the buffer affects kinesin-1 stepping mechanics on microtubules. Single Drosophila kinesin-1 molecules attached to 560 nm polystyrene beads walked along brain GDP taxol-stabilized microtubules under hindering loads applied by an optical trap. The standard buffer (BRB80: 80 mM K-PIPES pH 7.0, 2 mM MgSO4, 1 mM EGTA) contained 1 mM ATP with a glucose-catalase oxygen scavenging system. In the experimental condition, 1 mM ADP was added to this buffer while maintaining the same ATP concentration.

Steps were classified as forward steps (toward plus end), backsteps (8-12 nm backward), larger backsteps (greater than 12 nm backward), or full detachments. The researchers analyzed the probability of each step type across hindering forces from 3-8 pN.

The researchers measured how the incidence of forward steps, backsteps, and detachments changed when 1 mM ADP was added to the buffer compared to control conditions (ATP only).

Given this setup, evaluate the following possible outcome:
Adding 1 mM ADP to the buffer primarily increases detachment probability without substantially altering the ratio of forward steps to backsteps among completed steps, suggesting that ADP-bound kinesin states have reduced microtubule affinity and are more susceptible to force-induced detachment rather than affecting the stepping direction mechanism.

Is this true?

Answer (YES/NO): NO